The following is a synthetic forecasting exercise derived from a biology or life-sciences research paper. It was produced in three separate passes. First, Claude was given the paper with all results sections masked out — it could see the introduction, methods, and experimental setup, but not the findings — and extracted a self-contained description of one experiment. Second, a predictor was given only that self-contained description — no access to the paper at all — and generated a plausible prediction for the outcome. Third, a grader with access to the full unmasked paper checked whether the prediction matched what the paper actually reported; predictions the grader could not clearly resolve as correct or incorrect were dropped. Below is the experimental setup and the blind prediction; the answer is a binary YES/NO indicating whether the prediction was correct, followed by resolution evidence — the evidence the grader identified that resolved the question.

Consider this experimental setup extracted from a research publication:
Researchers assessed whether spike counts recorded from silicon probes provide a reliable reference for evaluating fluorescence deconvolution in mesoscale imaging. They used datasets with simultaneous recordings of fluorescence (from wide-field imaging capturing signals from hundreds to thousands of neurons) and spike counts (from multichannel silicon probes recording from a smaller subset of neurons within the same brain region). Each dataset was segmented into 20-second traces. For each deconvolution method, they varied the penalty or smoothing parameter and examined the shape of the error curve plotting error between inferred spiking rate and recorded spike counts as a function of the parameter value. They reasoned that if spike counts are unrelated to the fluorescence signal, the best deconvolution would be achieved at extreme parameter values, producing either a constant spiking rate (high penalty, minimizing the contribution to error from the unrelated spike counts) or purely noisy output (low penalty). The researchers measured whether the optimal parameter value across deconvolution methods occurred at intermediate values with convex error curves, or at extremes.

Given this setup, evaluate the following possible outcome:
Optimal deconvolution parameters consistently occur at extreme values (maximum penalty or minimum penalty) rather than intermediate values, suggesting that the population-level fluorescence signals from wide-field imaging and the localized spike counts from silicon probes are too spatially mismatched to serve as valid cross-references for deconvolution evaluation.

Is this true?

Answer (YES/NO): NO